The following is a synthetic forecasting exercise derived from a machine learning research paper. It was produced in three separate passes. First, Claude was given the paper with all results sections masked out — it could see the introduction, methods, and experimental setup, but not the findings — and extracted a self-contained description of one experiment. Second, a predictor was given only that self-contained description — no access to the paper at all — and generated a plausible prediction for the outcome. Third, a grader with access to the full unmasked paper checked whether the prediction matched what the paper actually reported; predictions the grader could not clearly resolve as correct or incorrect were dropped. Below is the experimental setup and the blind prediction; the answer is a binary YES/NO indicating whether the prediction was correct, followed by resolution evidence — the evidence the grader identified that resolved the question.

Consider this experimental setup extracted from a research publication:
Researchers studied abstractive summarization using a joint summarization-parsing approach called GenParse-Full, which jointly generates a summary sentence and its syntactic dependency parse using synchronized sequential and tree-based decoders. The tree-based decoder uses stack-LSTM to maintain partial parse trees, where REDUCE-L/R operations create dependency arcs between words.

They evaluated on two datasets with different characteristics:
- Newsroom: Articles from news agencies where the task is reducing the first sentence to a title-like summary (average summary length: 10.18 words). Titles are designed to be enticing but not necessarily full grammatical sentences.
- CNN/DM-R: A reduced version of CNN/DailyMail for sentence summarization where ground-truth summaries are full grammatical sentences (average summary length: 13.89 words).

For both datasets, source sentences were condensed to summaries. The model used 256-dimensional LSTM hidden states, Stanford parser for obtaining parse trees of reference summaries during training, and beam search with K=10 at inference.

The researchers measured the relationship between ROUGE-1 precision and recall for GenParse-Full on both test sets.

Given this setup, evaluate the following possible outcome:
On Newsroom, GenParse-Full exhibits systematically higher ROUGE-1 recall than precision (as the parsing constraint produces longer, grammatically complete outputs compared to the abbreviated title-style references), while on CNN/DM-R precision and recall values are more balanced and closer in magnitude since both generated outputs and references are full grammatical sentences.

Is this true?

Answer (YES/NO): NO